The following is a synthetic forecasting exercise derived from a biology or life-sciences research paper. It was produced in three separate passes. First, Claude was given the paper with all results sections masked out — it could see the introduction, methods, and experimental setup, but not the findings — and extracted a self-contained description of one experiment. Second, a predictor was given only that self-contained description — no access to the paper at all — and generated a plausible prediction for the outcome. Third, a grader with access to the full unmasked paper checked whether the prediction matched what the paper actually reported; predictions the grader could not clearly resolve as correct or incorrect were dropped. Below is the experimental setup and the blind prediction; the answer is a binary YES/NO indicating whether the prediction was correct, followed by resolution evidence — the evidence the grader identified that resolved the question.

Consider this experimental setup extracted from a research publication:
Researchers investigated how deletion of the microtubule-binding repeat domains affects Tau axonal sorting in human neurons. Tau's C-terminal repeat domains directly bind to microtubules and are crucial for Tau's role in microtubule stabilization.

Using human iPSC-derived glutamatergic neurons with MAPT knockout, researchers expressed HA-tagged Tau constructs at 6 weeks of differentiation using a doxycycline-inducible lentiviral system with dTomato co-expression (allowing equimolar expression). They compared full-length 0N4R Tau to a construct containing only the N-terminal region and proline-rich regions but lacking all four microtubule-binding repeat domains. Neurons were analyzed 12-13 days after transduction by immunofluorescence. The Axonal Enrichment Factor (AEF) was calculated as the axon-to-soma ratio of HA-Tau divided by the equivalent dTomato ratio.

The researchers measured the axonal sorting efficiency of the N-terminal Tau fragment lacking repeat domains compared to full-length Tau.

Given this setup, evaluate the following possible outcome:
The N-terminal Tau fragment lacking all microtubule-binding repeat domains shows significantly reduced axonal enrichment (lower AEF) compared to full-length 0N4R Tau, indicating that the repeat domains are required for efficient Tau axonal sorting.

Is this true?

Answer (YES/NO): YES